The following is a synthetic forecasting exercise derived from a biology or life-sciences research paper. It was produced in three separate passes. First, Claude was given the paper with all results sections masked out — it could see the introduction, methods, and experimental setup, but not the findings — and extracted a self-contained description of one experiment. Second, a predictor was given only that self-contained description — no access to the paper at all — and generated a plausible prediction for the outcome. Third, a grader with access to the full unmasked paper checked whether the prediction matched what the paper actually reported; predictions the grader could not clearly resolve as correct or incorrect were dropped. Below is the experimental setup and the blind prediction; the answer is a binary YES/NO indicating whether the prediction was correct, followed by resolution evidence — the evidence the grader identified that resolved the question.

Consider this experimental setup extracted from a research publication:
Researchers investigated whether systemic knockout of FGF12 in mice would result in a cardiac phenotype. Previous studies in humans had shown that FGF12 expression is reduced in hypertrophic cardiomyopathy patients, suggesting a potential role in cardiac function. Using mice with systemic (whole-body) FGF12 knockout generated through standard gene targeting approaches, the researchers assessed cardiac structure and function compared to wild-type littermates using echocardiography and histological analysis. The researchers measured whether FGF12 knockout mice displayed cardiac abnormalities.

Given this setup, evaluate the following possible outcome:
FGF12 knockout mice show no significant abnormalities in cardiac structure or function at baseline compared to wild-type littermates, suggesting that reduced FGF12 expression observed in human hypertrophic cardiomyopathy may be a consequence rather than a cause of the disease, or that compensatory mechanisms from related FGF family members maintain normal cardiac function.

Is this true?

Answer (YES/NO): YES